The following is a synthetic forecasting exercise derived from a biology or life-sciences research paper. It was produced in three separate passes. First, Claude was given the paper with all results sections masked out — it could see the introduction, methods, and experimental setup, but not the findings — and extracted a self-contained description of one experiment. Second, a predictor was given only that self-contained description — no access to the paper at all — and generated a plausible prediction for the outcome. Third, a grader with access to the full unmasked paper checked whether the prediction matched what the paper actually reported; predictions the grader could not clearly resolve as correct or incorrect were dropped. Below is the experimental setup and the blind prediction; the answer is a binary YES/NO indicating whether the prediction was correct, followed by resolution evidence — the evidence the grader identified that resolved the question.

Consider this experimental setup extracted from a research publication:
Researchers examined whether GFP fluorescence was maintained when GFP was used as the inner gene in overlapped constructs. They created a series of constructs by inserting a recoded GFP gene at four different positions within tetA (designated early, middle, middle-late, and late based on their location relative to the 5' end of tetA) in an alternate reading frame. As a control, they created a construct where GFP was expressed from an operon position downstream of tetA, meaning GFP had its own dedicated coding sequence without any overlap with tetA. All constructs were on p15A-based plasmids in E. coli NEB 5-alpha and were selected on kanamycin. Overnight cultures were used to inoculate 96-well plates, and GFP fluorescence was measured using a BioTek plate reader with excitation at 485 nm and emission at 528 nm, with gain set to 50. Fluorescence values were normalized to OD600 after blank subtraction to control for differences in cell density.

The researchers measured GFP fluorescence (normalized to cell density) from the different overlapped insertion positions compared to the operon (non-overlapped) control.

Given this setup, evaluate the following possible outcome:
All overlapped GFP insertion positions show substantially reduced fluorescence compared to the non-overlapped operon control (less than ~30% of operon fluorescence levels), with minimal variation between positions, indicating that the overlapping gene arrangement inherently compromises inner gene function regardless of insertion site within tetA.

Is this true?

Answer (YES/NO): NO